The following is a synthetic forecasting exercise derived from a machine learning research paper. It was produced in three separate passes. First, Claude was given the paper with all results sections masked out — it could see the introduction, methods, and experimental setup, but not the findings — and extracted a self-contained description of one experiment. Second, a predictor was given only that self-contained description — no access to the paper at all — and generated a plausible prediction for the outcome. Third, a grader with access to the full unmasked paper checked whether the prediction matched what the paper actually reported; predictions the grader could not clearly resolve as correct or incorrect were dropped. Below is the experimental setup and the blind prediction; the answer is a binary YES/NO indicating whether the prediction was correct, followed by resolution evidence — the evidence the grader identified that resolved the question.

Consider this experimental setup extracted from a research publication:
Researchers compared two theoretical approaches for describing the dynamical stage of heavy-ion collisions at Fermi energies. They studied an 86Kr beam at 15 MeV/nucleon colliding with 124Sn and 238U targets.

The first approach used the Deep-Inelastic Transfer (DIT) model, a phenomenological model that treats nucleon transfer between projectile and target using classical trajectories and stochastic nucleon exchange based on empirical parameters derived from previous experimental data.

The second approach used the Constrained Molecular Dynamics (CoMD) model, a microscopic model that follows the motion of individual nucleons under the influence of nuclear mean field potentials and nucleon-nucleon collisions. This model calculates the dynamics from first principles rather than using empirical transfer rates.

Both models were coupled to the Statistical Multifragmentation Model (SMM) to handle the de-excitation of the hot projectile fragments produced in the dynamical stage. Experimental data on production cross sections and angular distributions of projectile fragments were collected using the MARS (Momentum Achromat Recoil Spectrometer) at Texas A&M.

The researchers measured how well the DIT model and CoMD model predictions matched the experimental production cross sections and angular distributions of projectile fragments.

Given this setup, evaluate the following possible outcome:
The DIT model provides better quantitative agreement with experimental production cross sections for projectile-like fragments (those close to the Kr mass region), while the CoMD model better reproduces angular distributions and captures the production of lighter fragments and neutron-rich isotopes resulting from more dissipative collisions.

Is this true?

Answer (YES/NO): NO